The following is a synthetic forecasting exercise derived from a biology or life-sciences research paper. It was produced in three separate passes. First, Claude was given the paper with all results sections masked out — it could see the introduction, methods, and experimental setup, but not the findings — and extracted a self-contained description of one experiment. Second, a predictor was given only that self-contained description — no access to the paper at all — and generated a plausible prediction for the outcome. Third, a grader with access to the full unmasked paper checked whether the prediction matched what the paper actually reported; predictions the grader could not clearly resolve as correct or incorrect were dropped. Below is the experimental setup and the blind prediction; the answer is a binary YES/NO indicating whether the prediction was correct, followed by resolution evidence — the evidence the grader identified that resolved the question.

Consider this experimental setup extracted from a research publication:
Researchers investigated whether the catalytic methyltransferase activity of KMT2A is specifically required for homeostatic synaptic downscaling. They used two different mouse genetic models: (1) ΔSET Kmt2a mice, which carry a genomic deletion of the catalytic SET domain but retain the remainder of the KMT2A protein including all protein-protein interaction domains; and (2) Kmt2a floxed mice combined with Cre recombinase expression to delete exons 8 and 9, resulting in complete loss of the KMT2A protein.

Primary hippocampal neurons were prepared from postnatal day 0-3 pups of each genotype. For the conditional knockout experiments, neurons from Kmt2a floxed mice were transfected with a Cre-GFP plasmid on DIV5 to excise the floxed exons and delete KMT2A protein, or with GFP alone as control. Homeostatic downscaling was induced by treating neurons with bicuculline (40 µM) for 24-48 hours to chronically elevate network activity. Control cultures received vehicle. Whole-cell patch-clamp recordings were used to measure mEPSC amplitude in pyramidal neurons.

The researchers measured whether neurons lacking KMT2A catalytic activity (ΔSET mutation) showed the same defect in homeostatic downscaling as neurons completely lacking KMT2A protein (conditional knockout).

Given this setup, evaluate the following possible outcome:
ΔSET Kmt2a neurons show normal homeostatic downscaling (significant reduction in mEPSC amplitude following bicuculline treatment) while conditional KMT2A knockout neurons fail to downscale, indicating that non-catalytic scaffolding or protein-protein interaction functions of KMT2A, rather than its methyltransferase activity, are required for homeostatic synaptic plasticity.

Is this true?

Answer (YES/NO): NO